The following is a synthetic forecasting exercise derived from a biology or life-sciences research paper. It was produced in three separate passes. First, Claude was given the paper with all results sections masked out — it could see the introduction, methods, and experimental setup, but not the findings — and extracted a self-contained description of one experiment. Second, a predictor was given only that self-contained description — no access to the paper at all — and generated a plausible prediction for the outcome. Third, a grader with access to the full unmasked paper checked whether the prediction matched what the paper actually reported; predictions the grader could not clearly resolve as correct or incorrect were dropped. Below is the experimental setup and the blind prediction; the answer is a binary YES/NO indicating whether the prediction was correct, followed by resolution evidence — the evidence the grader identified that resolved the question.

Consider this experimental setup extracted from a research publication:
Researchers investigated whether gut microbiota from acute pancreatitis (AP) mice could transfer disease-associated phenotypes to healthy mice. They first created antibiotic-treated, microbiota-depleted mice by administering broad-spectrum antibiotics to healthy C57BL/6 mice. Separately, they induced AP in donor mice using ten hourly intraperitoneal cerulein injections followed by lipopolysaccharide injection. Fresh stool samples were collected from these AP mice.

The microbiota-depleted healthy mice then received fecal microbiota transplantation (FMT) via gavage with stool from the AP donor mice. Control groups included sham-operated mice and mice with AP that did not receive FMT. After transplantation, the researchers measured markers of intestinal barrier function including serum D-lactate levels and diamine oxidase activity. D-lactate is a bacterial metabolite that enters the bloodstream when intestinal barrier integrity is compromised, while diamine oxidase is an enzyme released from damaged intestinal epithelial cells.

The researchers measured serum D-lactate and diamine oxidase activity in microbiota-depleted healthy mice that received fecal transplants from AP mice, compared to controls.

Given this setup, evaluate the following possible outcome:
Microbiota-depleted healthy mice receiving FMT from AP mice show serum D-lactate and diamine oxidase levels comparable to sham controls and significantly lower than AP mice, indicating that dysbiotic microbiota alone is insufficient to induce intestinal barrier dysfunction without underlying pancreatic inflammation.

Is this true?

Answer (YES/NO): NO